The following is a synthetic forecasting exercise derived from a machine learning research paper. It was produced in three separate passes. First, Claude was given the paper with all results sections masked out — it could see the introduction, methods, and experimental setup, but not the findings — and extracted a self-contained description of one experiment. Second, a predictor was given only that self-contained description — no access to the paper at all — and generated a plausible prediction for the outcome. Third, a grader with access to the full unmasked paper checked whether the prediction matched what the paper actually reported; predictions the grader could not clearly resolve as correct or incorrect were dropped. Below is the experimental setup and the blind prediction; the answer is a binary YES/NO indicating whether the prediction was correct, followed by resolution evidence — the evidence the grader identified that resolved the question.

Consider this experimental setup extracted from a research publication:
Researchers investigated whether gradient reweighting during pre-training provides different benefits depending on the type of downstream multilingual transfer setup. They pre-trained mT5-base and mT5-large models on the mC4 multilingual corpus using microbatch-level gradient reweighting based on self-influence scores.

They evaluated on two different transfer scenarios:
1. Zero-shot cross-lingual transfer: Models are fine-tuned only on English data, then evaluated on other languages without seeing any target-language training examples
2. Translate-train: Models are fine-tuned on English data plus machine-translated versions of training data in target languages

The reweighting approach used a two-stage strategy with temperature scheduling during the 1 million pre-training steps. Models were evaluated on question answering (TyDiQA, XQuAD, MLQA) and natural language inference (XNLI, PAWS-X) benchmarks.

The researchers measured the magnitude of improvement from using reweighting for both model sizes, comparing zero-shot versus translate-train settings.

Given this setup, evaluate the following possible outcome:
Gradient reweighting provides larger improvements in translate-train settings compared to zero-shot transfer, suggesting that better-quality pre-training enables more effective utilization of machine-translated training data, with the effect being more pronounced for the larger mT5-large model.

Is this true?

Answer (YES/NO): YES